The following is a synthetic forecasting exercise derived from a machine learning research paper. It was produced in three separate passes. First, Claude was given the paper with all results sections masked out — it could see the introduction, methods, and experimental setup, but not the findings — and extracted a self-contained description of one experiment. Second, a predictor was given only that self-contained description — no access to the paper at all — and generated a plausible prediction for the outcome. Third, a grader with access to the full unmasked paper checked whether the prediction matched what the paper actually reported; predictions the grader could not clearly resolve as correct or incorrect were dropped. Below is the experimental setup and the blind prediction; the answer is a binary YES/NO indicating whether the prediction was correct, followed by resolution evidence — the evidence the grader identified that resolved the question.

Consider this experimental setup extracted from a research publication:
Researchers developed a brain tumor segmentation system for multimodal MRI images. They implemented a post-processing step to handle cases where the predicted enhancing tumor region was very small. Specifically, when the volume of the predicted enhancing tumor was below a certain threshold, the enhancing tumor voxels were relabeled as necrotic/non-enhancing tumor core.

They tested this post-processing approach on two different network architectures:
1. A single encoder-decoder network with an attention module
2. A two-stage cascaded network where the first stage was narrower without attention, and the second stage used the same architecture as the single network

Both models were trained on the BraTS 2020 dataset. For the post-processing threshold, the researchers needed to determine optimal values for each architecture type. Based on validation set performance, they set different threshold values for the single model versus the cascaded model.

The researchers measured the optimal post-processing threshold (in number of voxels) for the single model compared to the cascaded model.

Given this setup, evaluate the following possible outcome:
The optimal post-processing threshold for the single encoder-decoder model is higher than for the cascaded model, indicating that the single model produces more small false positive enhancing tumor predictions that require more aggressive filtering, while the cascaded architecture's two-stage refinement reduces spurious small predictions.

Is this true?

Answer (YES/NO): NO